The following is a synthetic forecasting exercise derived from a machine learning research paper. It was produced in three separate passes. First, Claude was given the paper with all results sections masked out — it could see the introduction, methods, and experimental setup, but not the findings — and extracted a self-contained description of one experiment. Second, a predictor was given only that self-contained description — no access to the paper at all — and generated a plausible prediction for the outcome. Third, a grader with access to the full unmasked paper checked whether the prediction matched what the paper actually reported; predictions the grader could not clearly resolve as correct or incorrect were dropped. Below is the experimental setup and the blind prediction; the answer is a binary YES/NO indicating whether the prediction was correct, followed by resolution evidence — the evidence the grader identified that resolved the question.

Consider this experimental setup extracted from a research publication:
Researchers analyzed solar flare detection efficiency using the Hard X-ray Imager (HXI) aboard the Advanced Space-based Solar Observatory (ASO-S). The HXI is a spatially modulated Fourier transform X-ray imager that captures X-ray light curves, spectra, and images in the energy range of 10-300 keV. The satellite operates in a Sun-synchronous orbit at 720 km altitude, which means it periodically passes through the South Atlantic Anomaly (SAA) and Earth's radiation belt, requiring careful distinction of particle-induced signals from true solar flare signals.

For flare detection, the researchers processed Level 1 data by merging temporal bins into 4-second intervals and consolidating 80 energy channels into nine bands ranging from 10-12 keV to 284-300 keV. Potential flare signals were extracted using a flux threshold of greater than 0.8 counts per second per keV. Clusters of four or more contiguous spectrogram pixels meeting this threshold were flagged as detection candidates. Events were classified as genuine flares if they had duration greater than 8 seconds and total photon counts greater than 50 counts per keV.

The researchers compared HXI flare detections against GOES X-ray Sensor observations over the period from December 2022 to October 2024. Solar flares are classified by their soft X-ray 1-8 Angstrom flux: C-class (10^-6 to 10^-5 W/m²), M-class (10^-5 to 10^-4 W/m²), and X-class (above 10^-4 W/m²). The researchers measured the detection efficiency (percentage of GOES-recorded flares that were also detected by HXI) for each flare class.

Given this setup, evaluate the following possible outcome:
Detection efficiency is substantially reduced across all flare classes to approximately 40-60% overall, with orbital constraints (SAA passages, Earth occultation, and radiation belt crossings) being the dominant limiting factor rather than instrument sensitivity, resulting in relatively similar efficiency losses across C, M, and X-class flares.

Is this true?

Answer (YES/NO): NO